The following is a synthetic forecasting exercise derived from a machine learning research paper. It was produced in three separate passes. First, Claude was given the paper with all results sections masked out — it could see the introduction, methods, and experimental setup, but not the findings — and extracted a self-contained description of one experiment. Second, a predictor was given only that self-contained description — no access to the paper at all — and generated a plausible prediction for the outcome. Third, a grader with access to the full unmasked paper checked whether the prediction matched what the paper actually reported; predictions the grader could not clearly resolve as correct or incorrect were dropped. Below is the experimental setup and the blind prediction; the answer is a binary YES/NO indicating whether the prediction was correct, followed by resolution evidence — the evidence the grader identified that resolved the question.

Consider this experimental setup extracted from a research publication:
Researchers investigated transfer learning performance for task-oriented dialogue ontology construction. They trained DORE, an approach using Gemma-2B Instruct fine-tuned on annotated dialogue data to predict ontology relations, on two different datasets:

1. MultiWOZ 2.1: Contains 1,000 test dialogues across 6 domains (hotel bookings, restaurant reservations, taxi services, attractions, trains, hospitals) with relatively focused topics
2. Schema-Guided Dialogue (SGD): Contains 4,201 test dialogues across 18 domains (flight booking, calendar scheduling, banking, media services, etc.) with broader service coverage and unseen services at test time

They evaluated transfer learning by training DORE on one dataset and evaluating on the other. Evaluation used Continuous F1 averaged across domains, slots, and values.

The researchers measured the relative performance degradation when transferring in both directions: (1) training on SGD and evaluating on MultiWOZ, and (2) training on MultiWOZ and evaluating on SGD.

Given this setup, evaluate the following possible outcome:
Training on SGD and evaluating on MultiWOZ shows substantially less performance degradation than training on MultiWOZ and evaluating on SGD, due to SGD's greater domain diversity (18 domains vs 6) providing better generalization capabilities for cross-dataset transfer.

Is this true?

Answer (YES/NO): NO